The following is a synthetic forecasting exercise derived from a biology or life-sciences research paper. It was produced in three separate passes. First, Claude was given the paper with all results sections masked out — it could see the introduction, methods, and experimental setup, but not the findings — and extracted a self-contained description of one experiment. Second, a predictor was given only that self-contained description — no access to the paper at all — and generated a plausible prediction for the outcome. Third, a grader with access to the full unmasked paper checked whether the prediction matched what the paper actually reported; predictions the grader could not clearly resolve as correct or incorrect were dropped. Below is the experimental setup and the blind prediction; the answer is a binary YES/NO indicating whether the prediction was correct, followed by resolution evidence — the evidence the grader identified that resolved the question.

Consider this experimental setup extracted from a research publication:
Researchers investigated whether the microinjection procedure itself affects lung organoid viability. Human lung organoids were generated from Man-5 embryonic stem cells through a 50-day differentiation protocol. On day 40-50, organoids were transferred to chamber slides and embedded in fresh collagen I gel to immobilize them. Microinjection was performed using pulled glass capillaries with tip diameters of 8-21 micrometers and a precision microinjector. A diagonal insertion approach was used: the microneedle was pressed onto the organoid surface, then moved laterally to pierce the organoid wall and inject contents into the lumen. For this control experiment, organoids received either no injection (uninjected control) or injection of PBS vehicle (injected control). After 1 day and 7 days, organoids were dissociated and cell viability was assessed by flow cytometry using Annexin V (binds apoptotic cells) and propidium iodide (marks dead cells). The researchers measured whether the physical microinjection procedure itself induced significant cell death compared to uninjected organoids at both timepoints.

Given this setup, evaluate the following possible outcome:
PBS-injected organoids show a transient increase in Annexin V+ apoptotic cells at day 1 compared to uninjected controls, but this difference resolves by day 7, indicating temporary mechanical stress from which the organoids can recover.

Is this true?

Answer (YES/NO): NO